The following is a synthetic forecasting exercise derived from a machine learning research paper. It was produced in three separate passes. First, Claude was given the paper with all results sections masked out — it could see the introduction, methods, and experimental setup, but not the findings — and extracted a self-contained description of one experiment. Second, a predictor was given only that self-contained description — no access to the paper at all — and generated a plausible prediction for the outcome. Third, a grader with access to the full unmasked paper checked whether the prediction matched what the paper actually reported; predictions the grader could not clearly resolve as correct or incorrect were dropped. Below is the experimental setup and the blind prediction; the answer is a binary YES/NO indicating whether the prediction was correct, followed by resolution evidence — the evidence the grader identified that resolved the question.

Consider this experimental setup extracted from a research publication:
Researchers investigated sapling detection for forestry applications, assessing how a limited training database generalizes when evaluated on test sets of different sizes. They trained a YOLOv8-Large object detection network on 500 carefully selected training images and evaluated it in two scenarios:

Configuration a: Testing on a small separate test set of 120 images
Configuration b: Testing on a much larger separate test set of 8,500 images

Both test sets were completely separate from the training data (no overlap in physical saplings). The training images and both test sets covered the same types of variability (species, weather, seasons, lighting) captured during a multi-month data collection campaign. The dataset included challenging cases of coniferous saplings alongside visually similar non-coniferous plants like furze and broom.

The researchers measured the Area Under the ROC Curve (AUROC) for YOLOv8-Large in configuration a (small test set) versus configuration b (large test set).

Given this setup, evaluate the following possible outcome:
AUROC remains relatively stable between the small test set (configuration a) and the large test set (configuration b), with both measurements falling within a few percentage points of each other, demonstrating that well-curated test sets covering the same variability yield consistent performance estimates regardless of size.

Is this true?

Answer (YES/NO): NO